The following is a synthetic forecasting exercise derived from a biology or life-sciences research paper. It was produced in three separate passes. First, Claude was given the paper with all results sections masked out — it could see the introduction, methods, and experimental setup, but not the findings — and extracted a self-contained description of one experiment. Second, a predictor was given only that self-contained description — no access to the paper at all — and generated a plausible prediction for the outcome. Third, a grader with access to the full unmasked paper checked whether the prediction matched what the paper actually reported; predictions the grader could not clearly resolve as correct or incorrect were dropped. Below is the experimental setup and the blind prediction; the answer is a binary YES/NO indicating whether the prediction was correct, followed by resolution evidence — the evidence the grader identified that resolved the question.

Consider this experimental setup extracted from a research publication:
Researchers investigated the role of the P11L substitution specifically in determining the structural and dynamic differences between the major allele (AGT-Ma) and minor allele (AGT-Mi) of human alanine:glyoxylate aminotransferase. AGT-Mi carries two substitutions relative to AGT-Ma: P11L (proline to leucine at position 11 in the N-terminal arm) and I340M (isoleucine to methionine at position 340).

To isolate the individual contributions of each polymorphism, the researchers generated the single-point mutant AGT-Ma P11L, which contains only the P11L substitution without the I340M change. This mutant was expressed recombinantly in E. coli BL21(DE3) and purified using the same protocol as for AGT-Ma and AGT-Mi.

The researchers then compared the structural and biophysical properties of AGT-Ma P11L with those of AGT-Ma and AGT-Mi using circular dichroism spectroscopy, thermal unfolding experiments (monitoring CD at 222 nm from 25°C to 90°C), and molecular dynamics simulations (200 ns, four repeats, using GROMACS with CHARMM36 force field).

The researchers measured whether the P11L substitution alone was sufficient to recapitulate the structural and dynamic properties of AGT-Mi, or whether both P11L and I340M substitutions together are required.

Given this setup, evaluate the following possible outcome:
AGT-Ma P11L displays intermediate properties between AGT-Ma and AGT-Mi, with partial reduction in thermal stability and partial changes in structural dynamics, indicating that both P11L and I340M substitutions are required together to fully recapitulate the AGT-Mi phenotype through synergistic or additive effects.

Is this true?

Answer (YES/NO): NO